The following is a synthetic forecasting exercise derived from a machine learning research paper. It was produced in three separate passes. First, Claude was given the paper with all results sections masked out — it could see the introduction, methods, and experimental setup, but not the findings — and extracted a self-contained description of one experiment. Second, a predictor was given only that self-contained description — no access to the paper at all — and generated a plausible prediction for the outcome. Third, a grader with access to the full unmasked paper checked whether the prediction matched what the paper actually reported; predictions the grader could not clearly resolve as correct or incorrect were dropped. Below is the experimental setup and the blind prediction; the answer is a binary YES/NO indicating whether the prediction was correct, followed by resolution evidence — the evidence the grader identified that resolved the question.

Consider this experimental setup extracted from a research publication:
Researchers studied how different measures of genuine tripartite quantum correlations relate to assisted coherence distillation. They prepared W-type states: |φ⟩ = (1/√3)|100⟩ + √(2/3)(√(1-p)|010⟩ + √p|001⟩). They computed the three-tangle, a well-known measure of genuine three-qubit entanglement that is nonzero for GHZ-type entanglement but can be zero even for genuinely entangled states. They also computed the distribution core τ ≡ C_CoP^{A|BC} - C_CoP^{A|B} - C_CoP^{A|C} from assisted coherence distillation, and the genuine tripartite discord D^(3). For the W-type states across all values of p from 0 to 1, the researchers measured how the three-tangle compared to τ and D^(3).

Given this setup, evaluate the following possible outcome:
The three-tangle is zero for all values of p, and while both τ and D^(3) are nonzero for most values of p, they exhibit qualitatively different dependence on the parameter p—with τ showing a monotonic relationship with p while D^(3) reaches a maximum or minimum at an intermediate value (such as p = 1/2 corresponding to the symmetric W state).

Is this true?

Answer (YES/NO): NO